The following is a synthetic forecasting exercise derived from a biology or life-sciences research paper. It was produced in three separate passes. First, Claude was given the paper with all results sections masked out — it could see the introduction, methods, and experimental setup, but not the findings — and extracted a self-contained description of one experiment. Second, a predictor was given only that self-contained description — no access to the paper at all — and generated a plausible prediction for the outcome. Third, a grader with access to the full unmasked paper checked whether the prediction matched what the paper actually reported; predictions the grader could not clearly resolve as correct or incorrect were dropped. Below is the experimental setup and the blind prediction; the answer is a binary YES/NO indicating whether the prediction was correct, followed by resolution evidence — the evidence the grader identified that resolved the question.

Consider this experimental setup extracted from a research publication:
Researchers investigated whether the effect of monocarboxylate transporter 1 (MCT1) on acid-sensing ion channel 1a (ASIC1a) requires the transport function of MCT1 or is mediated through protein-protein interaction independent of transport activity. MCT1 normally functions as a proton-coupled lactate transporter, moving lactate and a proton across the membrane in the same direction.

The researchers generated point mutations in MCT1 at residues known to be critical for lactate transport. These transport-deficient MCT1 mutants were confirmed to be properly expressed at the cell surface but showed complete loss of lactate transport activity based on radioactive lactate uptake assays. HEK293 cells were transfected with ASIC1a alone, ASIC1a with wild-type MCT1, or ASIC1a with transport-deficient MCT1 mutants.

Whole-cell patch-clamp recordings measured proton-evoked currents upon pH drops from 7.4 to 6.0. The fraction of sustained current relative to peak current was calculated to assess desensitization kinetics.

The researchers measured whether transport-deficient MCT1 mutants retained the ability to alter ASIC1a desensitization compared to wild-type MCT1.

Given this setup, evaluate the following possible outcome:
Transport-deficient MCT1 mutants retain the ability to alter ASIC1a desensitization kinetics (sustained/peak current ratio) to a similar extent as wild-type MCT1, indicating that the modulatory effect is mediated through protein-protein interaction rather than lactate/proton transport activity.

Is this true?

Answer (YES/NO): YES